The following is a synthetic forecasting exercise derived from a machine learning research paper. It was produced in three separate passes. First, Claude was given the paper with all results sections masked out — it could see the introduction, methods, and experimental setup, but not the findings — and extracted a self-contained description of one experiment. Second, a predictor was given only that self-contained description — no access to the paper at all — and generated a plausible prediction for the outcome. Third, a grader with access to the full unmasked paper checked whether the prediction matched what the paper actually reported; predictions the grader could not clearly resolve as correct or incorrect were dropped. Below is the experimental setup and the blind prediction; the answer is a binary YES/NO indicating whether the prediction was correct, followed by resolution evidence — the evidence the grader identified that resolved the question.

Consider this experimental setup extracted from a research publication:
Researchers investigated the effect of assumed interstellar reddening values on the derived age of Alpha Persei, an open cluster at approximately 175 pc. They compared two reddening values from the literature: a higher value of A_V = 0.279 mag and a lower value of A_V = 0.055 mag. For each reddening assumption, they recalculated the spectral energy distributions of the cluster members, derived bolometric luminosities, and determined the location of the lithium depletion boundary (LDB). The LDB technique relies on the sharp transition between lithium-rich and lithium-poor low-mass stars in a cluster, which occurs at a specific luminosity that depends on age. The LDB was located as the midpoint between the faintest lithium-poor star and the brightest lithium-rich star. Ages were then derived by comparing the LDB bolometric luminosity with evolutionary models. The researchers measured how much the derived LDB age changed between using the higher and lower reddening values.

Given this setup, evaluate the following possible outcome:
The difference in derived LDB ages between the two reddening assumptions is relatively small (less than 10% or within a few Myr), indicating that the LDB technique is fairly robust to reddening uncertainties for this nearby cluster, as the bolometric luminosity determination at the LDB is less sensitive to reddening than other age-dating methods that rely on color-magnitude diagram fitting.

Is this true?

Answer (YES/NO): YES